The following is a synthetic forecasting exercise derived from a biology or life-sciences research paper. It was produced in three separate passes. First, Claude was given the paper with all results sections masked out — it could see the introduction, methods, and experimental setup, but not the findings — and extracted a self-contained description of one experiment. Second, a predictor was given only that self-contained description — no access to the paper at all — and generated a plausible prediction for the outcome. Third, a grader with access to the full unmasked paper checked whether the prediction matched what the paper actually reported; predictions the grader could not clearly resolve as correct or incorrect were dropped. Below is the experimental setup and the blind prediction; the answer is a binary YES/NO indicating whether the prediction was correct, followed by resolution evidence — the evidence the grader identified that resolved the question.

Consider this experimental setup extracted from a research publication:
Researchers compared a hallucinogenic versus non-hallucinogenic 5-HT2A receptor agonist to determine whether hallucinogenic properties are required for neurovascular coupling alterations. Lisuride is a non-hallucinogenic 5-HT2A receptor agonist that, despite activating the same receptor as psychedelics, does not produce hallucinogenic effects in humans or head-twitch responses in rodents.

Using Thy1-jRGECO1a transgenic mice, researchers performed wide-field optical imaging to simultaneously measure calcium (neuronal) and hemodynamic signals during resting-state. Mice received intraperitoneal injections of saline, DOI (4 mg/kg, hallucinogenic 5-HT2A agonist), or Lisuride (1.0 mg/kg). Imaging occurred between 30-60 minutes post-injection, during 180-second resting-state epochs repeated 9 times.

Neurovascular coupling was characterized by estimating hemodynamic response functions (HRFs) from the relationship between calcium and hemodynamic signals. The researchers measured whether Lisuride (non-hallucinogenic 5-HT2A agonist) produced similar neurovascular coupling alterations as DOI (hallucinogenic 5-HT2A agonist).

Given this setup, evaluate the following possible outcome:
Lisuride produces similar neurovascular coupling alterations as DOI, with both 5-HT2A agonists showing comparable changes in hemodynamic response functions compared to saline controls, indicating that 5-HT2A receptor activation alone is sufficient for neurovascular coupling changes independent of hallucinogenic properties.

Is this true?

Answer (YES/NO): NO